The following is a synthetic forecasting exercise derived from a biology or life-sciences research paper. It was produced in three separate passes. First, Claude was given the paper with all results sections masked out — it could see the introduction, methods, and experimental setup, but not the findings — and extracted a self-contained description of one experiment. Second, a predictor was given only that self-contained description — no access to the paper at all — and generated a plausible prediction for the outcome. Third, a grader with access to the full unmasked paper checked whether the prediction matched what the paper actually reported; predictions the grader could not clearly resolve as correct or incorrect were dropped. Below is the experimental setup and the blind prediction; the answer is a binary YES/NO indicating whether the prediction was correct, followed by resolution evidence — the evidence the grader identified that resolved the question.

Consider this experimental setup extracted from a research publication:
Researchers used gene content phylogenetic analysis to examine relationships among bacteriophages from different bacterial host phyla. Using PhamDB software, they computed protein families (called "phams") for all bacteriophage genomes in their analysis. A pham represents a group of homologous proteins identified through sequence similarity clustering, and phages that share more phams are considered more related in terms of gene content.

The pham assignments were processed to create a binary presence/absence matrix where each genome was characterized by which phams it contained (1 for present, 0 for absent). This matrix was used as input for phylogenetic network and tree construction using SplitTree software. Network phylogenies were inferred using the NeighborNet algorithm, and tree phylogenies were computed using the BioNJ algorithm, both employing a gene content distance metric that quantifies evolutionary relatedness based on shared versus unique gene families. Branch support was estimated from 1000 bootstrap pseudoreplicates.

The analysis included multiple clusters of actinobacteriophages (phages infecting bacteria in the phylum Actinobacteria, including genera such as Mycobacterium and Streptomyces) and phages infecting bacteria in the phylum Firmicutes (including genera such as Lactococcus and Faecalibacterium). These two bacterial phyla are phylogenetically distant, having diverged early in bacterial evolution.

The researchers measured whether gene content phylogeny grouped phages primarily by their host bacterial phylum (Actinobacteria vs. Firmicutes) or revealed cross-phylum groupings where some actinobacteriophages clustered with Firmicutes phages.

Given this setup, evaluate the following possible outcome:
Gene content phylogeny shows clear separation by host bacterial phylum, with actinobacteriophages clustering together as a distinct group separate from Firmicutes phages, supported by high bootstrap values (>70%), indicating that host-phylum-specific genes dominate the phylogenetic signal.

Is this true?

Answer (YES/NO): NO